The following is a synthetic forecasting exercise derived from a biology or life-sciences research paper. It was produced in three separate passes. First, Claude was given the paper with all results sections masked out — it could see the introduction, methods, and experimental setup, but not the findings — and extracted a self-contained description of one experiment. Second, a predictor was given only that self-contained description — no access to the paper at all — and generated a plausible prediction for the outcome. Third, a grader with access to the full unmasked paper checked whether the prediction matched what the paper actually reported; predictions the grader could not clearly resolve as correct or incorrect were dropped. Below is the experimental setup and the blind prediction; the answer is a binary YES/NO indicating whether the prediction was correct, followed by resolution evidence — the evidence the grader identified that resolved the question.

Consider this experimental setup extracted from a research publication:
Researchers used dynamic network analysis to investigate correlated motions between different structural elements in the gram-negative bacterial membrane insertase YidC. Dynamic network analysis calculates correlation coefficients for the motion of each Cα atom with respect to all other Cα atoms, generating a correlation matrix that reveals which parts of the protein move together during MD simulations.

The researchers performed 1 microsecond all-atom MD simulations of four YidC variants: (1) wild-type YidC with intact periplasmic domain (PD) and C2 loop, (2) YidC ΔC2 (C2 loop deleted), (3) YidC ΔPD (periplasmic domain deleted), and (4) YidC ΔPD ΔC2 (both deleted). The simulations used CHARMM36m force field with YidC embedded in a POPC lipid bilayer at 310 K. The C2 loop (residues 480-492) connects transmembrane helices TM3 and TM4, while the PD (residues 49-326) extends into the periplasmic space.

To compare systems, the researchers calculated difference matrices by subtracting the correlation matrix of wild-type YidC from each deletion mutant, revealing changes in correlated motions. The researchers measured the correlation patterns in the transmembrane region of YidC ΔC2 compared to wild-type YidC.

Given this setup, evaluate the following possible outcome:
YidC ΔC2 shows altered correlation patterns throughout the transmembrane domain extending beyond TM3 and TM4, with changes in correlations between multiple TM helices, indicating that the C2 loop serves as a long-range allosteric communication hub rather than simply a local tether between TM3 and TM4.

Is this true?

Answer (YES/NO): YES